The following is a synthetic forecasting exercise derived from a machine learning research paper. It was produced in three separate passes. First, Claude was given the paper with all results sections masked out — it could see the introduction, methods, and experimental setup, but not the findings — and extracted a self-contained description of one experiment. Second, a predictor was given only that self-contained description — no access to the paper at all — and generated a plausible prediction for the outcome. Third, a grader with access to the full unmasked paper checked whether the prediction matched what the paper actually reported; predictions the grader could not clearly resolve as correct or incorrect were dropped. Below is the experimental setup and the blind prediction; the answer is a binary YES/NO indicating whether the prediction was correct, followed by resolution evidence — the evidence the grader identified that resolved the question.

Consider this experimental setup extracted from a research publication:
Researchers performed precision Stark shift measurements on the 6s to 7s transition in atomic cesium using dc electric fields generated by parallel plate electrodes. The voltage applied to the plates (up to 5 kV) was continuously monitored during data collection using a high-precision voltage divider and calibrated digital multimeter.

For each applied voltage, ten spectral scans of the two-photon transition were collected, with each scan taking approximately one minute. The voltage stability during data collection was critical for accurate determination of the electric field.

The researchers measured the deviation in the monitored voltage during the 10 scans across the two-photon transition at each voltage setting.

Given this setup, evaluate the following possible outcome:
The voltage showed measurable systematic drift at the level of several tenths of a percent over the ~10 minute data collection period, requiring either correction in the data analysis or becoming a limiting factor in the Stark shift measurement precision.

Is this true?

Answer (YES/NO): NO